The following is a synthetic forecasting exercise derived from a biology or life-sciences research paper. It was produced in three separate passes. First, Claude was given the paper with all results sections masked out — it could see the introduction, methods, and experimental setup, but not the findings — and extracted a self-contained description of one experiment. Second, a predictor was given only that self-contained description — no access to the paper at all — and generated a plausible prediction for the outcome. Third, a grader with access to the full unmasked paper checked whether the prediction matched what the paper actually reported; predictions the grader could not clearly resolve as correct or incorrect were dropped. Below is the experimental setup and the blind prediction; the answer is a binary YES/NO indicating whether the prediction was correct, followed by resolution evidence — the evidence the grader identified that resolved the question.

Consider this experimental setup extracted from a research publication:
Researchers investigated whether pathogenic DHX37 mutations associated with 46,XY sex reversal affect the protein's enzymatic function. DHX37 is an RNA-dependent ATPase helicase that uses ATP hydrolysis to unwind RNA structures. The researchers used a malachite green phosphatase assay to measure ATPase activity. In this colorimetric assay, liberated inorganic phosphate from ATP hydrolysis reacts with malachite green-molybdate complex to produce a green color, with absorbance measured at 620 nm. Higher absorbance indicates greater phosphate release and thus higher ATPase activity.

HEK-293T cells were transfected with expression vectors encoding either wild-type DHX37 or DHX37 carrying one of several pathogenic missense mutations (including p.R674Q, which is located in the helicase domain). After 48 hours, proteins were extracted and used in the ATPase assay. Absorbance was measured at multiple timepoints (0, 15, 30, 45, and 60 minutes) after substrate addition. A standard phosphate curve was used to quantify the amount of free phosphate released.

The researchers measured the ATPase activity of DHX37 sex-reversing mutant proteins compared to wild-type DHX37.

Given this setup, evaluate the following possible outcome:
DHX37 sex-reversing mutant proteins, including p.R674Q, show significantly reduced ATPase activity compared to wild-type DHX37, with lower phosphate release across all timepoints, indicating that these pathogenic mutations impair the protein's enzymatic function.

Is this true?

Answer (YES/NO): NO